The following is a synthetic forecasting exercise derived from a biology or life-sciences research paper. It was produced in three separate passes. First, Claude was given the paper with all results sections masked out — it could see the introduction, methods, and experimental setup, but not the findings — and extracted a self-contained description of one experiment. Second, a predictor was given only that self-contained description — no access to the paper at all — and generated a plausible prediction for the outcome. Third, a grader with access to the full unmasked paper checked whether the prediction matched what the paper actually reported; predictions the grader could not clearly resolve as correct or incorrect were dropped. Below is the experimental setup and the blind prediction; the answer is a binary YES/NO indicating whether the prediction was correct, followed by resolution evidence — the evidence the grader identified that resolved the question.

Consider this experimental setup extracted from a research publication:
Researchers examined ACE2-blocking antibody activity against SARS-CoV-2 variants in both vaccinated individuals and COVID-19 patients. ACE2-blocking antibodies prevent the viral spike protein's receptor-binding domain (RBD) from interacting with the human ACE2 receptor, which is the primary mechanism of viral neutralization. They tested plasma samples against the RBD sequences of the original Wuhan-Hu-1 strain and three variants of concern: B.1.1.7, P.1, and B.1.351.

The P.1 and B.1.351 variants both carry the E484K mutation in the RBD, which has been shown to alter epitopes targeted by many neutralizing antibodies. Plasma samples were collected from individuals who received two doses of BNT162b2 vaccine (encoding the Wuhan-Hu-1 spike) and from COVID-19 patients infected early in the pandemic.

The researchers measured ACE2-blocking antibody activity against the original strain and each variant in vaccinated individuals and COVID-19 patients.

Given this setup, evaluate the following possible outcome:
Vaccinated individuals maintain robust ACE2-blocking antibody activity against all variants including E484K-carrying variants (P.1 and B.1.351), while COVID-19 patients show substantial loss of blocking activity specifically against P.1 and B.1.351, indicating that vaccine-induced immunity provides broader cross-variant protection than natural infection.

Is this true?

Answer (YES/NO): NO